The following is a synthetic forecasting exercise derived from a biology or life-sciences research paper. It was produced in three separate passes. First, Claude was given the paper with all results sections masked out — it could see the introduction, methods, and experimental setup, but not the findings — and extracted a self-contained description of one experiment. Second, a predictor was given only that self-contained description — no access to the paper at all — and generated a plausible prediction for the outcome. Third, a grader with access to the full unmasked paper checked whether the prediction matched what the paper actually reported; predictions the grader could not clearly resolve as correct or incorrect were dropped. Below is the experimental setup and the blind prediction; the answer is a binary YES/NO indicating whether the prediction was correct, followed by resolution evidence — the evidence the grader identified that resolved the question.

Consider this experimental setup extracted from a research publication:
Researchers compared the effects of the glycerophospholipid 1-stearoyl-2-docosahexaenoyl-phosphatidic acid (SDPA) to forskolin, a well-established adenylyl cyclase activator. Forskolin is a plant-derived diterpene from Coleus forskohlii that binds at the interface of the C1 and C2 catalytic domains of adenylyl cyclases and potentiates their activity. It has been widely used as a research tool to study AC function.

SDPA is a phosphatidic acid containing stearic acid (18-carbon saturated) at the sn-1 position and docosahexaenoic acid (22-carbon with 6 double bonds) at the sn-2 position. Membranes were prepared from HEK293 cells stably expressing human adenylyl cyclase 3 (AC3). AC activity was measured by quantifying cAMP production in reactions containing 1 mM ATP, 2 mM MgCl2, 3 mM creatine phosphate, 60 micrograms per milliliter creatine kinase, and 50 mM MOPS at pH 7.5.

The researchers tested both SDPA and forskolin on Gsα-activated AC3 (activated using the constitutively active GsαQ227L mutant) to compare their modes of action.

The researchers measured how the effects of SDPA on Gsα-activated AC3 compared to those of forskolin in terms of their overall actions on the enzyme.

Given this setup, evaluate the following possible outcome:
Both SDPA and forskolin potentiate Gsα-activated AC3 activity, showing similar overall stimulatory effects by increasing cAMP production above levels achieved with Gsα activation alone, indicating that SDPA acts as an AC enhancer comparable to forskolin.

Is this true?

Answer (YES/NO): NO